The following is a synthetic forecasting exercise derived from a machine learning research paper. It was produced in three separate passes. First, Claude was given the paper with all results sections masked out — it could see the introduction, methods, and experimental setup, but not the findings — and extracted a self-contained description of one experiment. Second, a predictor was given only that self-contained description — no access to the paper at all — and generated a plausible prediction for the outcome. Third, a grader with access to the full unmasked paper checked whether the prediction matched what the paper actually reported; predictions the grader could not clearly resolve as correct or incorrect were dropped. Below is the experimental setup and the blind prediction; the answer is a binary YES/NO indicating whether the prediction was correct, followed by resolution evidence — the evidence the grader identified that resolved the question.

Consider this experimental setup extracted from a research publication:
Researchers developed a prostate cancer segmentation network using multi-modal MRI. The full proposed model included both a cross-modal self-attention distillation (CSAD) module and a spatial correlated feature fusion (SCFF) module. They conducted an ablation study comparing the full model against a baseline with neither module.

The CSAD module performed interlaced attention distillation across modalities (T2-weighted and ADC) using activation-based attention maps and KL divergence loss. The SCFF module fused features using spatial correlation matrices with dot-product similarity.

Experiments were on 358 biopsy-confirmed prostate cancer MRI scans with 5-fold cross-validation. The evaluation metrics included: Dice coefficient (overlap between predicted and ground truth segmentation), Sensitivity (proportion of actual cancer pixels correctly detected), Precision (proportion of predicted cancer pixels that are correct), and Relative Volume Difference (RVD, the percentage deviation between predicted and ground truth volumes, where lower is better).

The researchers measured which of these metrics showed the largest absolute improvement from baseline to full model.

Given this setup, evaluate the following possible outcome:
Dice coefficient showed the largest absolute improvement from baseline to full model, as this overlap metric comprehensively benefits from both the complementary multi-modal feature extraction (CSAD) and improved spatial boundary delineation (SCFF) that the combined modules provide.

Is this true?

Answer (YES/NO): NO